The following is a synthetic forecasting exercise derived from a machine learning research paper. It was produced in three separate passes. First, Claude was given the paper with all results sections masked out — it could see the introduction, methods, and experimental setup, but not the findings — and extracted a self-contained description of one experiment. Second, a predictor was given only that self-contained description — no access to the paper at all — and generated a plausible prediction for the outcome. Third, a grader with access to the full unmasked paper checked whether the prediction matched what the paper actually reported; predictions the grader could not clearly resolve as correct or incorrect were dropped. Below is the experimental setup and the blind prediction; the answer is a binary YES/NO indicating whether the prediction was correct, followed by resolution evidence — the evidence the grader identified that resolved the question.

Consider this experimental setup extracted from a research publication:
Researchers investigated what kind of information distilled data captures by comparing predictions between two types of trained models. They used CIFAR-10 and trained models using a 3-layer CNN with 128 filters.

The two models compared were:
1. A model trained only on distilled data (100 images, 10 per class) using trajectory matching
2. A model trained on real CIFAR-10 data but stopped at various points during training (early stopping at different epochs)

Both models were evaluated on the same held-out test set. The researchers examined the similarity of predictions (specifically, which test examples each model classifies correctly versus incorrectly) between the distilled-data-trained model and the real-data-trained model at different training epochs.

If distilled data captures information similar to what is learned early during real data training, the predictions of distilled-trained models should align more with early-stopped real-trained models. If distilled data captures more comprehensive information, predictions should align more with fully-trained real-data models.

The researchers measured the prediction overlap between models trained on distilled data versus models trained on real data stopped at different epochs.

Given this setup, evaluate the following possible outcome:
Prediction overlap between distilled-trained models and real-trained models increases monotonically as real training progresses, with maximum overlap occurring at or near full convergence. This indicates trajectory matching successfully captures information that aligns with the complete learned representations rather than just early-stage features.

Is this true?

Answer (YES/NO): NO